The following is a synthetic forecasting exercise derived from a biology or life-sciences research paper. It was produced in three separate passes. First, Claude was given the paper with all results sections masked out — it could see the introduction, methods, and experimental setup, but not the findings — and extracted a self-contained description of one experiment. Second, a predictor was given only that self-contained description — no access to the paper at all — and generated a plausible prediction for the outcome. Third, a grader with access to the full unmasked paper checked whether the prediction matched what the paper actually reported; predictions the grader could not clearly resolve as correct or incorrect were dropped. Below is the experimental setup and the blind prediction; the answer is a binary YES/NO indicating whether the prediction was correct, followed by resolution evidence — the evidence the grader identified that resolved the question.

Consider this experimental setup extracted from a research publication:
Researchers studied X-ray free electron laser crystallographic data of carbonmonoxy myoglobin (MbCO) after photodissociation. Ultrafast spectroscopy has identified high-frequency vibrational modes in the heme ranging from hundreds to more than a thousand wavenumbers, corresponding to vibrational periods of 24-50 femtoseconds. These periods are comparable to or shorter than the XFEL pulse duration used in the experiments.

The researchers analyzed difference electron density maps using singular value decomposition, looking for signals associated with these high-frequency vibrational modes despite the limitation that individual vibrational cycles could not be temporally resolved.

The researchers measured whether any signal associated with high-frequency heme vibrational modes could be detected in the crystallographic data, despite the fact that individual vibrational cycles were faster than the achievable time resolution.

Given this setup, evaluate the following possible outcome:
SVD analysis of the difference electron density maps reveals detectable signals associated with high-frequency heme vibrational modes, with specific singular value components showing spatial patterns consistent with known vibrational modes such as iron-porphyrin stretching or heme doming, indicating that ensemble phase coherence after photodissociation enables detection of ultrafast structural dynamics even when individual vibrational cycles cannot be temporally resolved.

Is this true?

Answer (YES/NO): YES